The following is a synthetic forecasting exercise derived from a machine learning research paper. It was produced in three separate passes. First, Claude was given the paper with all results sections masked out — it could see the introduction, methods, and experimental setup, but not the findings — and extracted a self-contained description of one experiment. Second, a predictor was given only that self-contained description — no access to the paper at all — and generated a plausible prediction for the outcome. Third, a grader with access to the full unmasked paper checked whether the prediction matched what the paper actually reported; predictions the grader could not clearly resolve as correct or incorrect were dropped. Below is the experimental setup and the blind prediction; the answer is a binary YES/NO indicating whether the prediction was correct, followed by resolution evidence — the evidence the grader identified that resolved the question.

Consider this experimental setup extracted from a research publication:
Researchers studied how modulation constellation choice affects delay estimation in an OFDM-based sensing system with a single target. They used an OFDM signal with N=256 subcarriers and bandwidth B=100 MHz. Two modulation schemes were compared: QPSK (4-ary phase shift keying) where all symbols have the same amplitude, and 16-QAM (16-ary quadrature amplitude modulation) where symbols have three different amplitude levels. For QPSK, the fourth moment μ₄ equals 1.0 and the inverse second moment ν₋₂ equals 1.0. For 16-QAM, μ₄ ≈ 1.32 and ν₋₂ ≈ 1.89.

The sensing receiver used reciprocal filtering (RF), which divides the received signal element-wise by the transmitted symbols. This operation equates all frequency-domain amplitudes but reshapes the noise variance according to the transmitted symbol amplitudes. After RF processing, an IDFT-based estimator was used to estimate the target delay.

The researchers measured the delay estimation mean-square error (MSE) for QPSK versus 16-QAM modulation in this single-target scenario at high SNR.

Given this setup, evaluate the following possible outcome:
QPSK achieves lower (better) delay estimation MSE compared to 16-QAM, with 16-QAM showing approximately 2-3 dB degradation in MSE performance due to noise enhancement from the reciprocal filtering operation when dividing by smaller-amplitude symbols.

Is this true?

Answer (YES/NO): YES